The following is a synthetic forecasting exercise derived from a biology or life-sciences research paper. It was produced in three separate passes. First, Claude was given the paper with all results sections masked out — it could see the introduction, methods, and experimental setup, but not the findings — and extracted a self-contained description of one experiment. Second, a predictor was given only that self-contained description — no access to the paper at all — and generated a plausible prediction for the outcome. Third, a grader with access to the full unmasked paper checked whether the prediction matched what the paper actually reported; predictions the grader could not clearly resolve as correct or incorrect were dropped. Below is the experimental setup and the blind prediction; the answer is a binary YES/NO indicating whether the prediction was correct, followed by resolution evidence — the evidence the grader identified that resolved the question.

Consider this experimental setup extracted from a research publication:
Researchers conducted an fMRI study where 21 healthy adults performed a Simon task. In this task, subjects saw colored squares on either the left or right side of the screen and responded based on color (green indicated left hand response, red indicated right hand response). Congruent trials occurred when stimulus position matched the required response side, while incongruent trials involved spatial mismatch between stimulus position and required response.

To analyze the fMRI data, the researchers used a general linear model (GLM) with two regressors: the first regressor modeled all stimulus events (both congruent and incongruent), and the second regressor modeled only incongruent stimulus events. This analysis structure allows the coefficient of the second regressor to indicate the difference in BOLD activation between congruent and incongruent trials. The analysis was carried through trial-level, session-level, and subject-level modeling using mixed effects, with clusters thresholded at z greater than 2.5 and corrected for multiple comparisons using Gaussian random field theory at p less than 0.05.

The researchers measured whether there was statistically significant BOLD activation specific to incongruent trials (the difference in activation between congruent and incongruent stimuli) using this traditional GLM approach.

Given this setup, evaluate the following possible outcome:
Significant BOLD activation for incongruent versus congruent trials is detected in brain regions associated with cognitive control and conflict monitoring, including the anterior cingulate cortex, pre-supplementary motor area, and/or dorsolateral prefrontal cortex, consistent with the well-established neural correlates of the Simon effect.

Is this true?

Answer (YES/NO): NO